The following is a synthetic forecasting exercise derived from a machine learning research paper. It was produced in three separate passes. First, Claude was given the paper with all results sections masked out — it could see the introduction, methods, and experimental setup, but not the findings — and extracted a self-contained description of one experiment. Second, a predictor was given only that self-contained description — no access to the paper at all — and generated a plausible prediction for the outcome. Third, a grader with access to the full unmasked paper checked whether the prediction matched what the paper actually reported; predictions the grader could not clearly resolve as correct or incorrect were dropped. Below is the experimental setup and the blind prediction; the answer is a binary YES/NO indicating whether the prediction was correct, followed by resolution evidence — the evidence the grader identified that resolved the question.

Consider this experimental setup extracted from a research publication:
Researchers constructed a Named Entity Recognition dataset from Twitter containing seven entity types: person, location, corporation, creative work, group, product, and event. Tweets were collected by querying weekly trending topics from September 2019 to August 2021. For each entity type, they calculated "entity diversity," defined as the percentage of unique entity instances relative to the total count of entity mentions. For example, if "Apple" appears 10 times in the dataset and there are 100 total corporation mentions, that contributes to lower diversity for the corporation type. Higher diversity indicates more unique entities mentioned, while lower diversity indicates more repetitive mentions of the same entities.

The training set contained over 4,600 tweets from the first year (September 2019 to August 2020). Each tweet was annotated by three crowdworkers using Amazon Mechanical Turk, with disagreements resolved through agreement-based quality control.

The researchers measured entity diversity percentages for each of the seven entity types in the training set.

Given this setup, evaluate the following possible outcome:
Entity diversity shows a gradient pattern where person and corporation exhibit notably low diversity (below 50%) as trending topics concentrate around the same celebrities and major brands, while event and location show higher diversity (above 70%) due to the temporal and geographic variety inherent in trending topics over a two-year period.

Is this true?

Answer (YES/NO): NO